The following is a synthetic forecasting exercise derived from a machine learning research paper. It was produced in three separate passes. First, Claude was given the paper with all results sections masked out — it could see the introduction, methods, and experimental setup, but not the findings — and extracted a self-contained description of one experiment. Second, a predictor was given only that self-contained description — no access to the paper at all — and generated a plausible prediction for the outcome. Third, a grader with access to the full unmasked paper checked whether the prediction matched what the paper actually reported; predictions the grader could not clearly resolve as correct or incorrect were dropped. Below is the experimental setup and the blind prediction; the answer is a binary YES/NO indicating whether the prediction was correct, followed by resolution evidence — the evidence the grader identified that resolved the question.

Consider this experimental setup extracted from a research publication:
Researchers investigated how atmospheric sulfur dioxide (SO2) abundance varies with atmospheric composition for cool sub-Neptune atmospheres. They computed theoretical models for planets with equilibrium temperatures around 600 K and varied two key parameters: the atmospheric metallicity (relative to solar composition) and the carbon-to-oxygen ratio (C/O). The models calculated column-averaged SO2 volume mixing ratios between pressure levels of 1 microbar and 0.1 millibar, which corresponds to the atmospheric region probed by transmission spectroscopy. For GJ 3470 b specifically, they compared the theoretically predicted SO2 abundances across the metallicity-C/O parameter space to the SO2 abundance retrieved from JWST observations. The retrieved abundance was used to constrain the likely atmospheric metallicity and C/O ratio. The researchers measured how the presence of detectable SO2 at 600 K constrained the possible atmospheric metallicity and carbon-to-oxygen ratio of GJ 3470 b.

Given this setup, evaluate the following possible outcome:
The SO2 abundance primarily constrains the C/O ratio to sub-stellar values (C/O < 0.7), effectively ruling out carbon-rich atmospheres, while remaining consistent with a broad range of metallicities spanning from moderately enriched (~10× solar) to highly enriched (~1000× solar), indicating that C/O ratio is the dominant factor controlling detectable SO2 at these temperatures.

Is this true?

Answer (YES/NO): NO